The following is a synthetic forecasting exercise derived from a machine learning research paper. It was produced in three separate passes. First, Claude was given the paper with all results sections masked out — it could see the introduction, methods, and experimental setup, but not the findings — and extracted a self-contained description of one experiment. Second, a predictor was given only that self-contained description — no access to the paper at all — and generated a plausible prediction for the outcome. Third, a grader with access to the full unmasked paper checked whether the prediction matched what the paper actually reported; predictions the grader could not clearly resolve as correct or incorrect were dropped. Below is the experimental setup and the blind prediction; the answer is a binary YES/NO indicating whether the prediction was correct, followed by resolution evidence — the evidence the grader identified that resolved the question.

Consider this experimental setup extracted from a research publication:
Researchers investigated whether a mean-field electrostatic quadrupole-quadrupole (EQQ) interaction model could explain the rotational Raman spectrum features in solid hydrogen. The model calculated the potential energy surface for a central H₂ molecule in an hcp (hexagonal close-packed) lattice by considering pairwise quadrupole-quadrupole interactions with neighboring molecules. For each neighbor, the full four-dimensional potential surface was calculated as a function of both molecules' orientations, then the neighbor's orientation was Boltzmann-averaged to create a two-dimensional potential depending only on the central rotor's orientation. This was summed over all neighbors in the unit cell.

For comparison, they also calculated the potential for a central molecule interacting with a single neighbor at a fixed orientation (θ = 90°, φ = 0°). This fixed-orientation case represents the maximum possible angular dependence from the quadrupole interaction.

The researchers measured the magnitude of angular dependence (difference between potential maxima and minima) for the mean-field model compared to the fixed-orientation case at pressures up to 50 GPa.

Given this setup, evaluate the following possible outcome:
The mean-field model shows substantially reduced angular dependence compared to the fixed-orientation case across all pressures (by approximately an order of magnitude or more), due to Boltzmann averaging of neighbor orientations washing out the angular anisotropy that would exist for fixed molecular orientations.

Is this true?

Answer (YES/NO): YES